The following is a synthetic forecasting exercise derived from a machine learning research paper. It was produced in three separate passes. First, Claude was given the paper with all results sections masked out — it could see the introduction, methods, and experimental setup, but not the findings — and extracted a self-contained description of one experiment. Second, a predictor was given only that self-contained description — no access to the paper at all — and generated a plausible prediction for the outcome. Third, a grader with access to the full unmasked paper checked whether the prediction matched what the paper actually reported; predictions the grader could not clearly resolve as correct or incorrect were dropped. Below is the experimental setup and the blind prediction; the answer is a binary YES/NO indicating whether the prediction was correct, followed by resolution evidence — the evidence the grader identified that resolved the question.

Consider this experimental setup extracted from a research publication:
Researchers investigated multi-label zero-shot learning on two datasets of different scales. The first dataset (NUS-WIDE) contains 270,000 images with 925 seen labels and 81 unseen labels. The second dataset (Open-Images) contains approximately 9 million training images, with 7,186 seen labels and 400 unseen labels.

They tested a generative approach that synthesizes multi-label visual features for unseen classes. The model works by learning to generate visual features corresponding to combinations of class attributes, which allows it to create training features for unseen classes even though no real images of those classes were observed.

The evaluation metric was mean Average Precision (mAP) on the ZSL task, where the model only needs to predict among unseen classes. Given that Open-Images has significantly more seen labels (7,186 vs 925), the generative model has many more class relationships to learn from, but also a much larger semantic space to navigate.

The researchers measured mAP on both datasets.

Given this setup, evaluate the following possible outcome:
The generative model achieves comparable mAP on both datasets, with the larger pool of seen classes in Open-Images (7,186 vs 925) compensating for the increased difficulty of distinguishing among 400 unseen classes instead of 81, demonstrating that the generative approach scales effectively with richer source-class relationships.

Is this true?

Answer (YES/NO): NO